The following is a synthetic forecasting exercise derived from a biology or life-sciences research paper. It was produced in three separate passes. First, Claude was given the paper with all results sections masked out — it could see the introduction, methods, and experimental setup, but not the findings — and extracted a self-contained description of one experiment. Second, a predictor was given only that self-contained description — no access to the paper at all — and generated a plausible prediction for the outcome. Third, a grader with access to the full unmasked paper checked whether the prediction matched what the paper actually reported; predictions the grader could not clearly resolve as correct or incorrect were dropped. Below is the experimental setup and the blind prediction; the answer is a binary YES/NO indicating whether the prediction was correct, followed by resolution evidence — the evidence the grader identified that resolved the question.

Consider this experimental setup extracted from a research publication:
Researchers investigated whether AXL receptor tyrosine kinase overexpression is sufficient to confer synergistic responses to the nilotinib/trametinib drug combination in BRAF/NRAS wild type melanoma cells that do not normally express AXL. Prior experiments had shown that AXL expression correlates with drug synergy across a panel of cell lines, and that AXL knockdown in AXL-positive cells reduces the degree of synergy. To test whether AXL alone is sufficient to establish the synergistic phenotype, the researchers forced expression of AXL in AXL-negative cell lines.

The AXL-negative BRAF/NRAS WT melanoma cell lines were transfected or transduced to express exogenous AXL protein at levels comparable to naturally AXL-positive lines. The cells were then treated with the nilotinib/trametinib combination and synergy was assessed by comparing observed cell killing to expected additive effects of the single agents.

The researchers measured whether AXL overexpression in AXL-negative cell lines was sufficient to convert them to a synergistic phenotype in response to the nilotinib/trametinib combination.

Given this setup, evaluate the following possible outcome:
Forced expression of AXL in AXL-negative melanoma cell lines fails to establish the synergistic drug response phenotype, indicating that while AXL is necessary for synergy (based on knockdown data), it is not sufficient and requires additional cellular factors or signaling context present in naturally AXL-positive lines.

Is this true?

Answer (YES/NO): YES